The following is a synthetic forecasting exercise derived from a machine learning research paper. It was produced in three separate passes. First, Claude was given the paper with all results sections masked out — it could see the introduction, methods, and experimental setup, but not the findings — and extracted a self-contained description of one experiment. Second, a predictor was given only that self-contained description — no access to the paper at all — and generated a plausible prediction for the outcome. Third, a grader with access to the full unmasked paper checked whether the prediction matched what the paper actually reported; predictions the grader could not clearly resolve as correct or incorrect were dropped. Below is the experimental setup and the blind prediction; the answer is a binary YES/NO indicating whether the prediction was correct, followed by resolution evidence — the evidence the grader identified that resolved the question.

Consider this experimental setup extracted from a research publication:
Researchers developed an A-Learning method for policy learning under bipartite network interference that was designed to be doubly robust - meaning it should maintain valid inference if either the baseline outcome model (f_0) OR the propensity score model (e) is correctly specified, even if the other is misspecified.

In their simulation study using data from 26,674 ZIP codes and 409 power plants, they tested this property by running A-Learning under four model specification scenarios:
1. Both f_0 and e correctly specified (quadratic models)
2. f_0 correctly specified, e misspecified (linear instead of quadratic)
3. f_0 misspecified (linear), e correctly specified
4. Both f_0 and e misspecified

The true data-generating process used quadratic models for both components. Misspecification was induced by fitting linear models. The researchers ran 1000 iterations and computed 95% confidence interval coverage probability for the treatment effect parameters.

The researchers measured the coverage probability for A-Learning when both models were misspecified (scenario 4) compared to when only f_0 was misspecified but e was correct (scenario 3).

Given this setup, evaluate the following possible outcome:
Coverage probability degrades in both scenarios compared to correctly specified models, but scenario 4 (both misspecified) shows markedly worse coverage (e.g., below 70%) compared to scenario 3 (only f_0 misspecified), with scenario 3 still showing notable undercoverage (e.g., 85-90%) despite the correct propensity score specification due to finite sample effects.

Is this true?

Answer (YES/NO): NO